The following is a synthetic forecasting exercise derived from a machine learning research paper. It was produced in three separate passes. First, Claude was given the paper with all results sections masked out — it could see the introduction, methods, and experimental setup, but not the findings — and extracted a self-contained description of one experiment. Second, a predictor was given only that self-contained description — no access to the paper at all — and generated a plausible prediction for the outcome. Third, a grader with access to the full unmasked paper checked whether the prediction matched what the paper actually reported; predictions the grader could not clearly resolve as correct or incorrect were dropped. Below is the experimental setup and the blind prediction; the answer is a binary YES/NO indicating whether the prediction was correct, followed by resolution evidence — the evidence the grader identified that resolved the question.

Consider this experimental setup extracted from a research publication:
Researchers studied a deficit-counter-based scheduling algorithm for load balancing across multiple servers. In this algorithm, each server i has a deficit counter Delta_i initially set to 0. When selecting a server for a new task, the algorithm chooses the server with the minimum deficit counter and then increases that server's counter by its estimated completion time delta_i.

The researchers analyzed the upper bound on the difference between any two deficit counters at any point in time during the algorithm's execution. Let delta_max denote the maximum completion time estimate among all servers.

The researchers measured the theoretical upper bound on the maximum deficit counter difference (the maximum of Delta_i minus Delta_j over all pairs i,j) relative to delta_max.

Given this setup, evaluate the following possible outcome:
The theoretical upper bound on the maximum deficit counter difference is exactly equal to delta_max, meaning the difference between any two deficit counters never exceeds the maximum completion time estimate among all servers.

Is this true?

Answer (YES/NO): YES